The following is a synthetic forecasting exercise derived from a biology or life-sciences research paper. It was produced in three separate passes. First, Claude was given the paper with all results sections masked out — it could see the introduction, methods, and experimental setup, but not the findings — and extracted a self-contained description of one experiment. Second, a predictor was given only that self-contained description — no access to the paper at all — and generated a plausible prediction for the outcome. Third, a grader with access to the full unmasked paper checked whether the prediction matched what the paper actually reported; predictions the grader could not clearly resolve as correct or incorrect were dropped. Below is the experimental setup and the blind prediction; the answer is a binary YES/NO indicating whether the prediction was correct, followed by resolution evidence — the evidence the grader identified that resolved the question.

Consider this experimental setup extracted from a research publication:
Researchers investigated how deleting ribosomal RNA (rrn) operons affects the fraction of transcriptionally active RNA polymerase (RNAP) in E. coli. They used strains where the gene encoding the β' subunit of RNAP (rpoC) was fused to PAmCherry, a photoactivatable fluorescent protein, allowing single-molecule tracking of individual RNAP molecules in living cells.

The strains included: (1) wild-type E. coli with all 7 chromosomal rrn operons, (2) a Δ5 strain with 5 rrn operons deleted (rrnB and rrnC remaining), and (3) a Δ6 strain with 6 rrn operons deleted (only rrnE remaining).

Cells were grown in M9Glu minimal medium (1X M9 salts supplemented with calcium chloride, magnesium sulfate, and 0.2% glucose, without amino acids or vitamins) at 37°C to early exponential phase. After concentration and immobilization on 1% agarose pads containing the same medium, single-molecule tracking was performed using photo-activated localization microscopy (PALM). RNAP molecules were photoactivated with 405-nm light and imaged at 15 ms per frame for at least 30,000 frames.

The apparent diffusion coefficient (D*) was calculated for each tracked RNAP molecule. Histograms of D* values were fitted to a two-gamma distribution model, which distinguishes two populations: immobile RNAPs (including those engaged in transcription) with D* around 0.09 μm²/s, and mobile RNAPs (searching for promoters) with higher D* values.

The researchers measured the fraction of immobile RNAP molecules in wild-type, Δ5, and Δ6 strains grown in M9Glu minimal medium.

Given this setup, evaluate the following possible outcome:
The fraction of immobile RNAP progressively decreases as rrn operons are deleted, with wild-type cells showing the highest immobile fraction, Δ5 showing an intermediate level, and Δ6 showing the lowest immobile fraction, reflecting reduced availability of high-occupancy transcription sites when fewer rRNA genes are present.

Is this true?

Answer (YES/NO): NO